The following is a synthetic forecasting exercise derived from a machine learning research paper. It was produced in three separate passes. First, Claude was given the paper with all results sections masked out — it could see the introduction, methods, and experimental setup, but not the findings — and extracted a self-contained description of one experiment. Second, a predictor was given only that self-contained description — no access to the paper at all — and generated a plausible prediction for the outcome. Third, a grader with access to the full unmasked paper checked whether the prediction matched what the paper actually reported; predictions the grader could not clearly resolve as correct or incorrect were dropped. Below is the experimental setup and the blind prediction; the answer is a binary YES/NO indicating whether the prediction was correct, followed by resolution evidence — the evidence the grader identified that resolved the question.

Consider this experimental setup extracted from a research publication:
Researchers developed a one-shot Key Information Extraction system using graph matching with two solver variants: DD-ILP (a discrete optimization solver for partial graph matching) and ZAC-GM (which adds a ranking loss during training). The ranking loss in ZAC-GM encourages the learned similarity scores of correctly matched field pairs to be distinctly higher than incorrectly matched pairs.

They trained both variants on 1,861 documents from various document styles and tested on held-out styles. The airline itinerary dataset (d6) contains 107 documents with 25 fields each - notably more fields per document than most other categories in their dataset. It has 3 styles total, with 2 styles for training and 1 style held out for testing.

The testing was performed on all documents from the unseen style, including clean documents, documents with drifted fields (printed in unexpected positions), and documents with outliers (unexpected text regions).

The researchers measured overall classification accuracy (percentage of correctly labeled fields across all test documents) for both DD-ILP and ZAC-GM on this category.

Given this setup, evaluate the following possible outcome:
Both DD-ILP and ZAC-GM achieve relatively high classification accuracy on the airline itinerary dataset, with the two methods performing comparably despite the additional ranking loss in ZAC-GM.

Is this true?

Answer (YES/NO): YES